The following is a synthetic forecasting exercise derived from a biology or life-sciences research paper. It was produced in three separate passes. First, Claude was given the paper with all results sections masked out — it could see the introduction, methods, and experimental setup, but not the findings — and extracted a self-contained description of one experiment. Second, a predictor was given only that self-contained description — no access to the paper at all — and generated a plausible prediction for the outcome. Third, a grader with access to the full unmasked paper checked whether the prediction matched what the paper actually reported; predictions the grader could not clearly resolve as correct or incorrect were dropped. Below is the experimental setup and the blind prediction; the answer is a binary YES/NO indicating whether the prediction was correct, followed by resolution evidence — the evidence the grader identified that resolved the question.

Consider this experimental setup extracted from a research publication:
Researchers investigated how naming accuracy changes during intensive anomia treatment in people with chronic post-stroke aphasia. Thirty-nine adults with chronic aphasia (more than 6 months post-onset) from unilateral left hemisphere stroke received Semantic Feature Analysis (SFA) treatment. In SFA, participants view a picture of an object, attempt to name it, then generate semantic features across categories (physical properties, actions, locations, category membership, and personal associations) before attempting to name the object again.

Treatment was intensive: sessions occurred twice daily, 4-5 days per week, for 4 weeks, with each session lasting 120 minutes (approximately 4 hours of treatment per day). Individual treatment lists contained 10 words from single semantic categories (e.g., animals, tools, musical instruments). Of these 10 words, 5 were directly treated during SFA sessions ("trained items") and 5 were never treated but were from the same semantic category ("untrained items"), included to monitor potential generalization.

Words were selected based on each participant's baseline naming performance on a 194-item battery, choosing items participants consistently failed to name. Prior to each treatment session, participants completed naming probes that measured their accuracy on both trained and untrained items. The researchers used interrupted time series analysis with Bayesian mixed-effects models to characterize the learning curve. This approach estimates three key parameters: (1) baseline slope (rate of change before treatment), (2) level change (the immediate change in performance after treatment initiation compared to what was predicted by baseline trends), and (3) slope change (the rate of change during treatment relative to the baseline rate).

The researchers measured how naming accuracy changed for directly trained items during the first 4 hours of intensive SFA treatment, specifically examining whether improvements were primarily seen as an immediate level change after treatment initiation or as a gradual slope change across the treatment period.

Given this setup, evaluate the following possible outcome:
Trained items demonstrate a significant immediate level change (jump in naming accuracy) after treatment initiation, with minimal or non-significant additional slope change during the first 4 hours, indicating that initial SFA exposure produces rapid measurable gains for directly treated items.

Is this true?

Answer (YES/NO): NO